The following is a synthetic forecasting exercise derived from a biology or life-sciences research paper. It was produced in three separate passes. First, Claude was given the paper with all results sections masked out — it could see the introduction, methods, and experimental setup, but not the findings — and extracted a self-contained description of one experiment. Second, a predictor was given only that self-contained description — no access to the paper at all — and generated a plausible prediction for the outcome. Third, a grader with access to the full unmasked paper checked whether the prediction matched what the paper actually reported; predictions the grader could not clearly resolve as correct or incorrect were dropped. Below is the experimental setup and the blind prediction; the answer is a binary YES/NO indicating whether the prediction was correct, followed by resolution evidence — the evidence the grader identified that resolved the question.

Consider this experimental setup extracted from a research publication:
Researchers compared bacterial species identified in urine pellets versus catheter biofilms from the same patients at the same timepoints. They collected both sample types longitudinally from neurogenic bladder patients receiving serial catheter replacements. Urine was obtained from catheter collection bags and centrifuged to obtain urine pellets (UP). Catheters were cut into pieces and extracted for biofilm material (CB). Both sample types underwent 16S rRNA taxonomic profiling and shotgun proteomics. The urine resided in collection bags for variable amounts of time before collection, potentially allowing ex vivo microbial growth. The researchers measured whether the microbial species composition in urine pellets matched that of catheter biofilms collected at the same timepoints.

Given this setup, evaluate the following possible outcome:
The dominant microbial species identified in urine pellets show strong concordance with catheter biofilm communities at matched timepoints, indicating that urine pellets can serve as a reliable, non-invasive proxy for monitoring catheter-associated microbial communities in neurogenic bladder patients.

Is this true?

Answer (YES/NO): YES